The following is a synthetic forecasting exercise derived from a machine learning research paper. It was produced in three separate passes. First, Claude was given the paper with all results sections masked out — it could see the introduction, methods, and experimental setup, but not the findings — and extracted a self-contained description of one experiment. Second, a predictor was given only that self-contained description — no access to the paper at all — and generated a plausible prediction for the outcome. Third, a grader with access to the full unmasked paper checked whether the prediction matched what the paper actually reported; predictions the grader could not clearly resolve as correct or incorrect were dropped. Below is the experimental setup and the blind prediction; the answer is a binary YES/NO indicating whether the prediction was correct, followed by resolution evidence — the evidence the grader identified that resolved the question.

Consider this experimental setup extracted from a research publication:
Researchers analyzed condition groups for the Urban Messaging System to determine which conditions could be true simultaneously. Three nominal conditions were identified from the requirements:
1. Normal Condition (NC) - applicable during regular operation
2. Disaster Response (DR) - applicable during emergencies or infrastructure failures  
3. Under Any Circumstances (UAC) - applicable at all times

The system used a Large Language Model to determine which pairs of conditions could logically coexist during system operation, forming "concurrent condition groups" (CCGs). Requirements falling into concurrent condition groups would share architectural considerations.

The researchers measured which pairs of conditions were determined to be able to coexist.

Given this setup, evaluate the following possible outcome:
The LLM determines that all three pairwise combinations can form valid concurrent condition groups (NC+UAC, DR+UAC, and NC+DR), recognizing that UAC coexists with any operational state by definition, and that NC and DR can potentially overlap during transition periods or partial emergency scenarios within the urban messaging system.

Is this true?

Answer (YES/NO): NO